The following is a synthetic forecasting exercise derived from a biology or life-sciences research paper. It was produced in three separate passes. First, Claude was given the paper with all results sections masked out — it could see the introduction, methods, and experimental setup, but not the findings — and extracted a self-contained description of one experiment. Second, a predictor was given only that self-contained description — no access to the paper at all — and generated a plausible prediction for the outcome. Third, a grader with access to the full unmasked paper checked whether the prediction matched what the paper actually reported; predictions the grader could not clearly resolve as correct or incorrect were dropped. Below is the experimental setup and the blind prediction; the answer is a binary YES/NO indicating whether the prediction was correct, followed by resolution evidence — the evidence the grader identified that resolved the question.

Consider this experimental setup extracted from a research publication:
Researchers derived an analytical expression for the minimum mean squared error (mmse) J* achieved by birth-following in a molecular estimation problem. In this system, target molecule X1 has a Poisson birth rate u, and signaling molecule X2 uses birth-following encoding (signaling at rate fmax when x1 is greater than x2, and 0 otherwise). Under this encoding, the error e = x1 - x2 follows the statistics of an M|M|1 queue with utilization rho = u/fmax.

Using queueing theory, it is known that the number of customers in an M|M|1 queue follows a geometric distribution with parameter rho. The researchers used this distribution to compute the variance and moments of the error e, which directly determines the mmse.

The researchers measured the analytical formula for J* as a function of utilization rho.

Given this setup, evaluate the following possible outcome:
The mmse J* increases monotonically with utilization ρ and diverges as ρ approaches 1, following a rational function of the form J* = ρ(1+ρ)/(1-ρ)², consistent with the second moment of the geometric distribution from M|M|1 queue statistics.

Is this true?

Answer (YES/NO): NO